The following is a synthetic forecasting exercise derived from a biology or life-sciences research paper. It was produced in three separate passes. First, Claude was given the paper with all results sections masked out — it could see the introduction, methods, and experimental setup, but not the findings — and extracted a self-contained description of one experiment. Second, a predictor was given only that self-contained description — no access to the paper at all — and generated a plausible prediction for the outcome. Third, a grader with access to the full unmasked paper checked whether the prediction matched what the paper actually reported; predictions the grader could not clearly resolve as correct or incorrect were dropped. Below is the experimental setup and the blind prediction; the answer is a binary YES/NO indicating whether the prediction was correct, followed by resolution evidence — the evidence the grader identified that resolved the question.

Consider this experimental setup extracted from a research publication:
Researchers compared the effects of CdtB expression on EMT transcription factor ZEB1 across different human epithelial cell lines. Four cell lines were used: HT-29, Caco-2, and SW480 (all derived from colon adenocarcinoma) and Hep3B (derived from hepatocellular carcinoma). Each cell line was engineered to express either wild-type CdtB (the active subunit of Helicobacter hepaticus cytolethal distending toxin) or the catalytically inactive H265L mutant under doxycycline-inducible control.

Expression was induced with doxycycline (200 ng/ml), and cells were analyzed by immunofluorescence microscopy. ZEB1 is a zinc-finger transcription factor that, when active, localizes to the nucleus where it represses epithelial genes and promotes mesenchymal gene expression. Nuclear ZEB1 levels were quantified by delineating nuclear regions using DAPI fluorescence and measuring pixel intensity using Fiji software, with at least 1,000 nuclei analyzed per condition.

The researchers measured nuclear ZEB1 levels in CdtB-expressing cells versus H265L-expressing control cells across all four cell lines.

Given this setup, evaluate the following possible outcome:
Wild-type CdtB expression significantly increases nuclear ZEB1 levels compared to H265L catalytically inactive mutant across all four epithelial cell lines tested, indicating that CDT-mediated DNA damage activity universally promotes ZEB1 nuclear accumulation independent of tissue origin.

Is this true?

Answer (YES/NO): YES